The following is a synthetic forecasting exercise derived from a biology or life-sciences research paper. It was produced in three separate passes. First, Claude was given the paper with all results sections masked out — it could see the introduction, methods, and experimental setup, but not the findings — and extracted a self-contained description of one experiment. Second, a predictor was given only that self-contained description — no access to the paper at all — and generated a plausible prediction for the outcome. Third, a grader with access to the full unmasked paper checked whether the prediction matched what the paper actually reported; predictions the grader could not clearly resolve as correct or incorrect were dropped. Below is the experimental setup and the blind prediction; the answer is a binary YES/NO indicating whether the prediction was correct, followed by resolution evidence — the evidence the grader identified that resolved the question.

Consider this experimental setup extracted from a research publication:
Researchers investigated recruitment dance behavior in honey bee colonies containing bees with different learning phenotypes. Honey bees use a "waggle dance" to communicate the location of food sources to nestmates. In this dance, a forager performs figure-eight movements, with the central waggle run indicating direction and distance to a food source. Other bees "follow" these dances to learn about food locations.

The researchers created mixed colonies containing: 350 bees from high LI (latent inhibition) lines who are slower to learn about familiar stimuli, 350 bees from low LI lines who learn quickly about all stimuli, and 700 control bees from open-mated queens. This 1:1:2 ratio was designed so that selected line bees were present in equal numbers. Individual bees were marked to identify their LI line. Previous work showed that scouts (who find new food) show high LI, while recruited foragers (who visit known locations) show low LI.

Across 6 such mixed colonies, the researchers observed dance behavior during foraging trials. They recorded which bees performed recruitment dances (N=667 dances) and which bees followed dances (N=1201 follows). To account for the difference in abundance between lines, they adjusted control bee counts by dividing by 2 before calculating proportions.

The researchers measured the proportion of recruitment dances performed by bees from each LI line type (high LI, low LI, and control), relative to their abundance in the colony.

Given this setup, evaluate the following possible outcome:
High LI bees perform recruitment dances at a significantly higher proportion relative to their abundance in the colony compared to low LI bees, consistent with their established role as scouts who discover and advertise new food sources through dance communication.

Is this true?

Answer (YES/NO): NO